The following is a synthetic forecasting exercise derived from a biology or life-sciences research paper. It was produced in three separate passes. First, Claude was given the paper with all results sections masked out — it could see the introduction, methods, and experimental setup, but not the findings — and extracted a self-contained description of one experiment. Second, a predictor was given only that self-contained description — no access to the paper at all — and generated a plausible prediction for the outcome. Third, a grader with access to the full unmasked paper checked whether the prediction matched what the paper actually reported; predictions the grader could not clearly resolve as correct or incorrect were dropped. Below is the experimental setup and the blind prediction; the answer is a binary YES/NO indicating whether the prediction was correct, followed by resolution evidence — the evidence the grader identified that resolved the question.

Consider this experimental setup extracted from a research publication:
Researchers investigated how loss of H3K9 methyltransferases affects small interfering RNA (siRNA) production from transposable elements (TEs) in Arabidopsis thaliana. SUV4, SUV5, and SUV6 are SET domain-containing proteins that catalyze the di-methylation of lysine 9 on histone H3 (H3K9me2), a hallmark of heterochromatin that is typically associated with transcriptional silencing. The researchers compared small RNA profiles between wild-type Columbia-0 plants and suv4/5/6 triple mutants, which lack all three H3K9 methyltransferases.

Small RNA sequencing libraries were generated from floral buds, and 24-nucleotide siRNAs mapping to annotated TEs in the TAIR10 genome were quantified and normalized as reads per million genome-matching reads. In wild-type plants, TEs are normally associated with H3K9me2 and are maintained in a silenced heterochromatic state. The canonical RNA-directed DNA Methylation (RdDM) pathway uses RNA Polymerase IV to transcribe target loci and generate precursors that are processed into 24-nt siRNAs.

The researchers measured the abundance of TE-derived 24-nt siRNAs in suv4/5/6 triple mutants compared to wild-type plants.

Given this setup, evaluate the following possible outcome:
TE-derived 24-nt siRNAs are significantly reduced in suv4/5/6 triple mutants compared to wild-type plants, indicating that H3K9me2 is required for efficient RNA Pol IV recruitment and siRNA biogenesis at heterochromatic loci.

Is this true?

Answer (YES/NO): NO